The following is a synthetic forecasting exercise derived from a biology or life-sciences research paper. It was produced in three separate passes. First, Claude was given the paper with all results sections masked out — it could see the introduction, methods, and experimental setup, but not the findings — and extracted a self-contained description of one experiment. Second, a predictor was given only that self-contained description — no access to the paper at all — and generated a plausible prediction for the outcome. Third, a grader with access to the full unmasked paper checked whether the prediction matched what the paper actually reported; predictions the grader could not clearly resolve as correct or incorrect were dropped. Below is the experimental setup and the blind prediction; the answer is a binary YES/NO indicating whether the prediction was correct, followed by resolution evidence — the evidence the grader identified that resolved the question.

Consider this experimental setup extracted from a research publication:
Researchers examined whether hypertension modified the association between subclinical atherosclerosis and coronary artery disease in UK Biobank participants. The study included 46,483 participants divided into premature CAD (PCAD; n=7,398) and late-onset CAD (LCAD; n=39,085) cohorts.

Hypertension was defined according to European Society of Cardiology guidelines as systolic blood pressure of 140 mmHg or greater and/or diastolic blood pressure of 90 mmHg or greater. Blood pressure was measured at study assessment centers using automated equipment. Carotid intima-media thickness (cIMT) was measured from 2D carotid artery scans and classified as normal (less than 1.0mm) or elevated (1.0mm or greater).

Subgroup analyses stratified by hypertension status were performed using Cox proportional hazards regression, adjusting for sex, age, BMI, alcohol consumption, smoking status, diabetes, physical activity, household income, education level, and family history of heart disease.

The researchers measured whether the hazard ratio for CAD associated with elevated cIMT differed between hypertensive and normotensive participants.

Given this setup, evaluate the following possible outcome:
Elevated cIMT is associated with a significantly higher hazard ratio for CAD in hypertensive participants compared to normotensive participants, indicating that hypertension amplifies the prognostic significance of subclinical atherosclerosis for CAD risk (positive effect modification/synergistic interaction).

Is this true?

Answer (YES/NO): NO